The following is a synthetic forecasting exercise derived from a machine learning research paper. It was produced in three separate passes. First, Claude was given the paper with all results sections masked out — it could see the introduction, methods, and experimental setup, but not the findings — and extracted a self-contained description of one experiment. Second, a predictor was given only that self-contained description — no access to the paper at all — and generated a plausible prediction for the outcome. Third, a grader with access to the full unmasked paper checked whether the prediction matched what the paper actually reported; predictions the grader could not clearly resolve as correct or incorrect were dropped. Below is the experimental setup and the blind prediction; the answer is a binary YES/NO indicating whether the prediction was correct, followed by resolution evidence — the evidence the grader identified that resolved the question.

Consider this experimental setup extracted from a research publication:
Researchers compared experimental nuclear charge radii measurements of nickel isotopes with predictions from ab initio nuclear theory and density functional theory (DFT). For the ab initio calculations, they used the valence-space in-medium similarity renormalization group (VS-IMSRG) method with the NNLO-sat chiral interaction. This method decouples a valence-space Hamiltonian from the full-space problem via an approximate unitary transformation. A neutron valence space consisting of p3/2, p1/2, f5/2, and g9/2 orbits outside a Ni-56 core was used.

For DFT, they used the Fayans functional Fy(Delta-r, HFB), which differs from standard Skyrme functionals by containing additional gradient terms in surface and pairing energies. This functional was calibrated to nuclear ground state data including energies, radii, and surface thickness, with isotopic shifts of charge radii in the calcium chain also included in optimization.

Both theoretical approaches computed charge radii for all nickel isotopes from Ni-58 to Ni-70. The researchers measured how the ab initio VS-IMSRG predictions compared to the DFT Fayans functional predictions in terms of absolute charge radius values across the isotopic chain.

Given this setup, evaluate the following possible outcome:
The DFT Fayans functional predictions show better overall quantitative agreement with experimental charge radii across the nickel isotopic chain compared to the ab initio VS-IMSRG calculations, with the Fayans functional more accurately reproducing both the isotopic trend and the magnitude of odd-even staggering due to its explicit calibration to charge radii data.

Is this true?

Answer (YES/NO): NO